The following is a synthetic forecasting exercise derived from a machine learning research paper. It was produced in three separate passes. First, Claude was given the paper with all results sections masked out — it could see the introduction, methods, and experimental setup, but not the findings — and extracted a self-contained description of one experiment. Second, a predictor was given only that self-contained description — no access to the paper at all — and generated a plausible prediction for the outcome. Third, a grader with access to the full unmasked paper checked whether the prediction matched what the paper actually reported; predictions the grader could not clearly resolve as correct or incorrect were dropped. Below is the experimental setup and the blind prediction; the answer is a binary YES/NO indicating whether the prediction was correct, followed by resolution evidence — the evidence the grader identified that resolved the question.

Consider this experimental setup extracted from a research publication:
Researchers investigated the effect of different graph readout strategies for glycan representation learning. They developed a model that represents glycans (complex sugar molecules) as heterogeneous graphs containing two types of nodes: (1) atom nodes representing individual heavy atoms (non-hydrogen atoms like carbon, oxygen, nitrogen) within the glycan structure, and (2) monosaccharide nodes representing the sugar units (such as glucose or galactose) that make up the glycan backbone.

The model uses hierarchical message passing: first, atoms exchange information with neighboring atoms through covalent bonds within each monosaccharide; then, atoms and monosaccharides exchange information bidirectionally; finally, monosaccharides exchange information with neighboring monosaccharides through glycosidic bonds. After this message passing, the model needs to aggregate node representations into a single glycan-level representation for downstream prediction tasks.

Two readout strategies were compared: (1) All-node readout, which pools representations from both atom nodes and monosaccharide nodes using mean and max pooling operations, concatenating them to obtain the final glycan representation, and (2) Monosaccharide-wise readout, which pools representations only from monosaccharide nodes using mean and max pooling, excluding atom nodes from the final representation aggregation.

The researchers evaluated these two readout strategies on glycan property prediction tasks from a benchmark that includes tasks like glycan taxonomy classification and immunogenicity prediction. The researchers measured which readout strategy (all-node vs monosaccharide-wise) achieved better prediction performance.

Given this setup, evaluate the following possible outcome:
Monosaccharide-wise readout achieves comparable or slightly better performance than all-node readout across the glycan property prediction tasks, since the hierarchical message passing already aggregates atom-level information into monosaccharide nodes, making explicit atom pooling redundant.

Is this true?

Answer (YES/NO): NO